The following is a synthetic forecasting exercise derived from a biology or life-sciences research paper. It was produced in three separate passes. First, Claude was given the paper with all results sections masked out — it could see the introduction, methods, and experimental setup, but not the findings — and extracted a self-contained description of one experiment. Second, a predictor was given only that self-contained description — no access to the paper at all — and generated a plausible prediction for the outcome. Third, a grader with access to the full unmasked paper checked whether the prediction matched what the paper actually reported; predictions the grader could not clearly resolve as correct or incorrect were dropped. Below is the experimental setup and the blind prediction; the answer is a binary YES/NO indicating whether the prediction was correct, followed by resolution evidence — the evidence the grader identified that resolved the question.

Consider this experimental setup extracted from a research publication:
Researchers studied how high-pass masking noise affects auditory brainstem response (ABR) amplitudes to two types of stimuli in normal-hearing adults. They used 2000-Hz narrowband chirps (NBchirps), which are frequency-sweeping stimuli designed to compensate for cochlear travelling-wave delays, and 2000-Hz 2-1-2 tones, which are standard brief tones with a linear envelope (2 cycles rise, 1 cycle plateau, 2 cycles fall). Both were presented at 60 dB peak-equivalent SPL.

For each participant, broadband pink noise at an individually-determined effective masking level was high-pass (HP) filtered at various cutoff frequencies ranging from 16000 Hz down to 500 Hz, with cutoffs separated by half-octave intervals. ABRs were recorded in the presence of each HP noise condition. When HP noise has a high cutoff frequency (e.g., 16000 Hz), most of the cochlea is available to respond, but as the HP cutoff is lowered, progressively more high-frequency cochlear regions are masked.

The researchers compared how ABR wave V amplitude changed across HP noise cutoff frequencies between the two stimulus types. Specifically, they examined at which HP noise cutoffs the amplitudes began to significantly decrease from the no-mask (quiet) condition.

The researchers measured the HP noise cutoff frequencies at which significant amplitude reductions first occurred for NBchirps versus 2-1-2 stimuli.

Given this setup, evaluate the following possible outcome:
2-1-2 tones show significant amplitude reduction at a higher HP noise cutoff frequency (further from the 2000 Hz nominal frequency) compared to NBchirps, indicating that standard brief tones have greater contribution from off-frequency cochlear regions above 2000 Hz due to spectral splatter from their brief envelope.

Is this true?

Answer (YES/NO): NO